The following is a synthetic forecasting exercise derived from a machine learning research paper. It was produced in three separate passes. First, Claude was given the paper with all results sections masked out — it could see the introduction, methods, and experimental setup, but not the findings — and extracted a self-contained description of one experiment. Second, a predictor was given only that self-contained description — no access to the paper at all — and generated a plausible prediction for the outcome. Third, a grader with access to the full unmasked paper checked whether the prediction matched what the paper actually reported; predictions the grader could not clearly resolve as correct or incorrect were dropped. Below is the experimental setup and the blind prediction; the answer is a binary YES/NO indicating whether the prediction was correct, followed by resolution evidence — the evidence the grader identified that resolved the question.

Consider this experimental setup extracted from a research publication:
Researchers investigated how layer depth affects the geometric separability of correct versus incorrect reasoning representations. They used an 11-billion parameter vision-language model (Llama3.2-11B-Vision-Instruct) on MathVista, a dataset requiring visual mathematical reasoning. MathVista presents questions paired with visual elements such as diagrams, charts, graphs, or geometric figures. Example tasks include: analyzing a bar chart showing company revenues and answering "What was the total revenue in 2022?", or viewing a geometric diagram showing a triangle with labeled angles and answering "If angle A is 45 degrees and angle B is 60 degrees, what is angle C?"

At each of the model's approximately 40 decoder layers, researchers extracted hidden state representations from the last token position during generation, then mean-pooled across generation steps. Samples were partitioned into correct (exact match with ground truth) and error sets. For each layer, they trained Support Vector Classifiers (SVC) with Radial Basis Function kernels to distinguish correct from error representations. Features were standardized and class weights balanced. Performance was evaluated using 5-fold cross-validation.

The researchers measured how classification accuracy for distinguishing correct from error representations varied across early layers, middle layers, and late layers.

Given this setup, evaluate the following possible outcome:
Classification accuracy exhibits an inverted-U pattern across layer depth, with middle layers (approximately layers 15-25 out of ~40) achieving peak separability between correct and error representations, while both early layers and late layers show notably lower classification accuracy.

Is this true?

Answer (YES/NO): NO